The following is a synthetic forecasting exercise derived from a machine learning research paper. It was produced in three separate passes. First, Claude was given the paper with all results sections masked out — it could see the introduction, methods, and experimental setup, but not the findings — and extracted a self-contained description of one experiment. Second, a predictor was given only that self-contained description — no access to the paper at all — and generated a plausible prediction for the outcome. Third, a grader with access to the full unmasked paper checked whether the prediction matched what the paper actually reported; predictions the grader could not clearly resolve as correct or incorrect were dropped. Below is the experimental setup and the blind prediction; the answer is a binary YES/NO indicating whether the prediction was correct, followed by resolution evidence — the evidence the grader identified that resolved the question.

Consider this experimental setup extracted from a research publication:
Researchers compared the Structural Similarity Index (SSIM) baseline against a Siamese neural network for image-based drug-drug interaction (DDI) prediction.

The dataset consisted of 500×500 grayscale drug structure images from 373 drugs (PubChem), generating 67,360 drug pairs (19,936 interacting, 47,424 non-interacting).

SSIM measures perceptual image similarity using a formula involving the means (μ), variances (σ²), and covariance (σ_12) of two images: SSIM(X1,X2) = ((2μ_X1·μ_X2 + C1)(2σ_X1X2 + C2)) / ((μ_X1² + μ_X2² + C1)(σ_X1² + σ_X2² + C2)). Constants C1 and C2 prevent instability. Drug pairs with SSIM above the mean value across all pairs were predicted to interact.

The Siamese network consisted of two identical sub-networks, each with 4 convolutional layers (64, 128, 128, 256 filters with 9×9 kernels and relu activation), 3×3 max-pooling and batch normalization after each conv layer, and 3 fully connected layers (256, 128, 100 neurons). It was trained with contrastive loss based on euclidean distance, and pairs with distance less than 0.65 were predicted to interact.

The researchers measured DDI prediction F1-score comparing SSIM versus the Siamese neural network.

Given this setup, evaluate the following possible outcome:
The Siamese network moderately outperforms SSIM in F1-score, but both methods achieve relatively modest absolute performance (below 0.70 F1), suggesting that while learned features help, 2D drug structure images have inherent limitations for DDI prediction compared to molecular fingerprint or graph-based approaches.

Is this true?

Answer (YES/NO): NO